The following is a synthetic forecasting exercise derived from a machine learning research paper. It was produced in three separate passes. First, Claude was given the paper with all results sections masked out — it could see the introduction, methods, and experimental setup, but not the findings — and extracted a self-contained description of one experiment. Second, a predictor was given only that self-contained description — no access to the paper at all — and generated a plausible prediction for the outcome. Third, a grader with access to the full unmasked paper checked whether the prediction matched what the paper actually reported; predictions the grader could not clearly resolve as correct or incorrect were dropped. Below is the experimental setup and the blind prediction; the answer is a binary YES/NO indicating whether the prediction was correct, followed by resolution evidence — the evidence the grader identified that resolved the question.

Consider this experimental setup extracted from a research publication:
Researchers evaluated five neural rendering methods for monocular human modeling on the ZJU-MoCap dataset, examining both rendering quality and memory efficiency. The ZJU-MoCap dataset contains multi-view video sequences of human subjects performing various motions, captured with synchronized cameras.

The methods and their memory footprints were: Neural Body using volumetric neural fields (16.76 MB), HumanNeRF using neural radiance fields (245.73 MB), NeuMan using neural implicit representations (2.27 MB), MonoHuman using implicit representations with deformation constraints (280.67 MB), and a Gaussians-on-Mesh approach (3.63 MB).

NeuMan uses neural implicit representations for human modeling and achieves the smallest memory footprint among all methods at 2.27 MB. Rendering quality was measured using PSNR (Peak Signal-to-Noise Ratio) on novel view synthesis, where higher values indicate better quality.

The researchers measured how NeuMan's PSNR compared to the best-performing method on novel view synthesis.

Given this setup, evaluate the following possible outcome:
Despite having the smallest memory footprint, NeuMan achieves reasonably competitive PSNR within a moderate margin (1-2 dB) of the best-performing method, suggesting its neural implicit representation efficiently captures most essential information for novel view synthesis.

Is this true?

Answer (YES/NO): YES